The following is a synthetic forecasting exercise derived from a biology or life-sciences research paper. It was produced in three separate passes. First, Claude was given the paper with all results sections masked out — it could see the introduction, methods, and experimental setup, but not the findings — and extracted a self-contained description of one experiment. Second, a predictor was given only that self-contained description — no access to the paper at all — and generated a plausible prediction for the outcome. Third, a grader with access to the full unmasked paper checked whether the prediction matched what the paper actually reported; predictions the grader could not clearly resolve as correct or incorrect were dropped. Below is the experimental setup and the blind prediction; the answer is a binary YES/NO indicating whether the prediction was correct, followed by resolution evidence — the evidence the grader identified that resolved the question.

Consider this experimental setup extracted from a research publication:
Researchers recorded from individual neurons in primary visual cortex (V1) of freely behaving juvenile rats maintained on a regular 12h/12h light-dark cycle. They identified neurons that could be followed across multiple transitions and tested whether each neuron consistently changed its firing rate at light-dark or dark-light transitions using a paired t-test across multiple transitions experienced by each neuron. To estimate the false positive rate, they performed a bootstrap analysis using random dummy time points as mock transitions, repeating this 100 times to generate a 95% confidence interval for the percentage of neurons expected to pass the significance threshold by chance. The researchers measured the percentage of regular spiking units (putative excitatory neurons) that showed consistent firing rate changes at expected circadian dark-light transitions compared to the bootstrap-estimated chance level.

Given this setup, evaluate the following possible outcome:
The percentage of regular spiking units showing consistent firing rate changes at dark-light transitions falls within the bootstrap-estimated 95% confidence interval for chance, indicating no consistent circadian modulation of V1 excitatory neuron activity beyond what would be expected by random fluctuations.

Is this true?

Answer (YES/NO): NO